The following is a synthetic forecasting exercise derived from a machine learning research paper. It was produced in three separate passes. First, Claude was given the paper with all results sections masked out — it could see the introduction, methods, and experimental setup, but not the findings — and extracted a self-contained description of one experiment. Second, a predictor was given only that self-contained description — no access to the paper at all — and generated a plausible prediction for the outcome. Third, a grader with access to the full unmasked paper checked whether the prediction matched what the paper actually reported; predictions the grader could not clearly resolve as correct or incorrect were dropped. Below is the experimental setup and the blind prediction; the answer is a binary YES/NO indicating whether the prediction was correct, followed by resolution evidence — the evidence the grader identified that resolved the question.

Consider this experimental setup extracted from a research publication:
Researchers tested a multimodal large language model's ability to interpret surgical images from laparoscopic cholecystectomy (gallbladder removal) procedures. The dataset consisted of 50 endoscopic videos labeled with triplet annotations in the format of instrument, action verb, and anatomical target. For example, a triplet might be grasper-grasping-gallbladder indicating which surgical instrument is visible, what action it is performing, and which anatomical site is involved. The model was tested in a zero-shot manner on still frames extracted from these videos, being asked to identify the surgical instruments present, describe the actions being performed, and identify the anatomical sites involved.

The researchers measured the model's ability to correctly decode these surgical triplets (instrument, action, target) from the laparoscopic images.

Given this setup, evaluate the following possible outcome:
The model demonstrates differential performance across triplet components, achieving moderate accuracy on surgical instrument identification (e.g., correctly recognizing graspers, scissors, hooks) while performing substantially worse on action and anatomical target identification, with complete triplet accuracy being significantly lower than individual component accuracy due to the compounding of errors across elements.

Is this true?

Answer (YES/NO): NO